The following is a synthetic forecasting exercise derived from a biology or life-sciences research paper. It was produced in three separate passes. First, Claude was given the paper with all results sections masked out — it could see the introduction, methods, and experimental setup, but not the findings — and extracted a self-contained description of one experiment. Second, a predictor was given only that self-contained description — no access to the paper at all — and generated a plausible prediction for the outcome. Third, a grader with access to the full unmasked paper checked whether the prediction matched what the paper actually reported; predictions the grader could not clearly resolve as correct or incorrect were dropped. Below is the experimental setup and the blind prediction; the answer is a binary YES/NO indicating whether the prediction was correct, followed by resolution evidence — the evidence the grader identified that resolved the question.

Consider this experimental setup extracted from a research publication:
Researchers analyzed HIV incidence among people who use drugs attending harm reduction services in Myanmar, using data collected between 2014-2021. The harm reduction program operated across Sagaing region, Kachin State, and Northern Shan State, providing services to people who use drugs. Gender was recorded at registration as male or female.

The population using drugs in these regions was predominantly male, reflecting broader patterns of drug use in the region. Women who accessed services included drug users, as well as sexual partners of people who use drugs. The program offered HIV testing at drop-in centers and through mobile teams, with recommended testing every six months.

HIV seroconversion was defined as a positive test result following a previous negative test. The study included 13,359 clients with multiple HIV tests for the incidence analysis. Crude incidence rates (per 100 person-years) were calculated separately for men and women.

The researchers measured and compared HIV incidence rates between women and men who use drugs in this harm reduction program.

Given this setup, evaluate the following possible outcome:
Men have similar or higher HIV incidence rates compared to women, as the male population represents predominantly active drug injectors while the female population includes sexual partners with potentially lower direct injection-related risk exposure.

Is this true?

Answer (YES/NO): YES